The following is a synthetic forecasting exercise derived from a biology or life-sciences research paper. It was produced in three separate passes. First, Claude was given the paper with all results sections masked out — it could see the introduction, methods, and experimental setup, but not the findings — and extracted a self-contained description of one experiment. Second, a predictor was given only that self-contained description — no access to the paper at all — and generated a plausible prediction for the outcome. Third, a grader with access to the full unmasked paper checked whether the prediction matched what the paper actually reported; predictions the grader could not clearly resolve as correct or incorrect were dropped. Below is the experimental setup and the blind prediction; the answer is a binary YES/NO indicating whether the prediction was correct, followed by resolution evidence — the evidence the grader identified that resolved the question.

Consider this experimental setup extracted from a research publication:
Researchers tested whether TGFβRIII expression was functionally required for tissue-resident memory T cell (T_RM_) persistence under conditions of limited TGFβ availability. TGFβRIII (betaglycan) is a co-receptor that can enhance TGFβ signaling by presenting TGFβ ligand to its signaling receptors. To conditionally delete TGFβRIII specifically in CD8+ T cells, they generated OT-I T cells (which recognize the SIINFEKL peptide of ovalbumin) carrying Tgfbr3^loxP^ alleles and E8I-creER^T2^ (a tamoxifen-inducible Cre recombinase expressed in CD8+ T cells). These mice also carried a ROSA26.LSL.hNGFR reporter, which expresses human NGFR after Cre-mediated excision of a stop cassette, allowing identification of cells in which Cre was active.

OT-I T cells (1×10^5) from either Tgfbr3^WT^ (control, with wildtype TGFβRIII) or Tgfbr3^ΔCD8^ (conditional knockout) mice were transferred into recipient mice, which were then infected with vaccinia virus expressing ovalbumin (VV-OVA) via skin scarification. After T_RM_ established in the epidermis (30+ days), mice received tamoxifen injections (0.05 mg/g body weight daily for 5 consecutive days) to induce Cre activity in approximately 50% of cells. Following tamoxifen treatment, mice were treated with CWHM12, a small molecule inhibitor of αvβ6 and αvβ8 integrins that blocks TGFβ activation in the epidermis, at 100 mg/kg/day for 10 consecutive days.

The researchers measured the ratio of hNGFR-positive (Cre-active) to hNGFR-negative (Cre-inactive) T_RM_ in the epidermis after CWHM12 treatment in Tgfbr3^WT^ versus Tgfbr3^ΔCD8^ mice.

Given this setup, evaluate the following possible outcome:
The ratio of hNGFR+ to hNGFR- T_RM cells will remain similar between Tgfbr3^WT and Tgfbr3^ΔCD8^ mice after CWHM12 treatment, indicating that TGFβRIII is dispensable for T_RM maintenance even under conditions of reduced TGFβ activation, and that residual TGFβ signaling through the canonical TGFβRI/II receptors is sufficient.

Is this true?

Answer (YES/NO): NO